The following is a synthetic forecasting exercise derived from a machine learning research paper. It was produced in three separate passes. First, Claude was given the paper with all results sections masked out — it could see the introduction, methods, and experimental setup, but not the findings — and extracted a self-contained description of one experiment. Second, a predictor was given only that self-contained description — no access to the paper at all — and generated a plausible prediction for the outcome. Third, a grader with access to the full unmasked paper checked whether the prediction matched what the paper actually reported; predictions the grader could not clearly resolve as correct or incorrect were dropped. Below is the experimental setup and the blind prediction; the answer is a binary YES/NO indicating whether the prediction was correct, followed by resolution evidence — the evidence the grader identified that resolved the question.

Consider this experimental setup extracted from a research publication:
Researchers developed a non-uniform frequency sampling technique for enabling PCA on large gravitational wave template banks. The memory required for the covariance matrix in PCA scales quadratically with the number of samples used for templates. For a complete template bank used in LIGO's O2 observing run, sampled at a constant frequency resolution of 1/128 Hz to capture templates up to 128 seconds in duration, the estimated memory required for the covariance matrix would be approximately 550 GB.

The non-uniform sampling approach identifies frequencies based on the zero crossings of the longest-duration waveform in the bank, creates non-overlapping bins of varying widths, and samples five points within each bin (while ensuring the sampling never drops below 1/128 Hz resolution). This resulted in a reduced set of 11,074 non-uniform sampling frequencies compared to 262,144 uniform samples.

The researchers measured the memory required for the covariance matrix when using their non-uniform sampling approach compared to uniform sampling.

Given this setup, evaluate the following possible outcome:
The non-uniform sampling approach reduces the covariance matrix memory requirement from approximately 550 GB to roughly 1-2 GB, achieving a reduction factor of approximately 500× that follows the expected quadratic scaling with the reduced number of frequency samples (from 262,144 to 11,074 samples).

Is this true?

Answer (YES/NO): NO